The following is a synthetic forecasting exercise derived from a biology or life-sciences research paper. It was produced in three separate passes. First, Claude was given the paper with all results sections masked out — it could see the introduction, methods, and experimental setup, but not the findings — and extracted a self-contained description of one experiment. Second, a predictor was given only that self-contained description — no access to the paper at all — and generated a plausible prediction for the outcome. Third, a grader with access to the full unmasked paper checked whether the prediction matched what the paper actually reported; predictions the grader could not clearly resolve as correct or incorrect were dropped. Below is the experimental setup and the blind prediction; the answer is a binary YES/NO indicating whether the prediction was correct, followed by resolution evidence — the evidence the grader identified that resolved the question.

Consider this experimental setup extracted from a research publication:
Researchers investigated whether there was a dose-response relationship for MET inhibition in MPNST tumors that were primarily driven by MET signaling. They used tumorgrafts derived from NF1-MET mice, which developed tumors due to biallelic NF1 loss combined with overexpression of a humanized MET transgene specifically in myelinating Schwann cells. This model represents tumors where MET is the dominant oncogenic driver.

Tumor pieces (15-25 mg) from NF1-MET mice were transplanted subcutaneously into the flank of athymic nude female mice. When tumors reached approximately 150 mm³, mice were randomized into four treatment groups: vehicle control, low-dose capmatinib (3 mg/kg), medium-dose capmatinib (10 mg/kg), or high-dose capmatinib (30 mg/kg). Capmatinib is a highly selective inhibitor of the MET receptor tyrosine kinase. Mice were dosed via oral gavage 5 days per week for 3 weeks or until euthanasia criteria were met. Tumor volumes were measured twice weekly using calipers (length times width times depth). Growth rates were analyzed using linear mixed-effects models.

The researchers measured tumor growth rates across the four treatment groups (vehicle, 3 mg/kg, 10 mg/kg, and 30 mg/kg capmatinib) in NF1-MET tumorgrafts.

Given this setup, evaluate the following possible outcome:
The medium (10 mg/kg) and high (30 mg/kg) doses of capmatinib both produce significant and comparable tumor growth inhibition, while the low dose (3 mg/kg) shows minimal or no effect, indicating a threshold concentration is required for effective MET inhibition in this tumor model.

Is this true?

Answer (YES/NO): NO